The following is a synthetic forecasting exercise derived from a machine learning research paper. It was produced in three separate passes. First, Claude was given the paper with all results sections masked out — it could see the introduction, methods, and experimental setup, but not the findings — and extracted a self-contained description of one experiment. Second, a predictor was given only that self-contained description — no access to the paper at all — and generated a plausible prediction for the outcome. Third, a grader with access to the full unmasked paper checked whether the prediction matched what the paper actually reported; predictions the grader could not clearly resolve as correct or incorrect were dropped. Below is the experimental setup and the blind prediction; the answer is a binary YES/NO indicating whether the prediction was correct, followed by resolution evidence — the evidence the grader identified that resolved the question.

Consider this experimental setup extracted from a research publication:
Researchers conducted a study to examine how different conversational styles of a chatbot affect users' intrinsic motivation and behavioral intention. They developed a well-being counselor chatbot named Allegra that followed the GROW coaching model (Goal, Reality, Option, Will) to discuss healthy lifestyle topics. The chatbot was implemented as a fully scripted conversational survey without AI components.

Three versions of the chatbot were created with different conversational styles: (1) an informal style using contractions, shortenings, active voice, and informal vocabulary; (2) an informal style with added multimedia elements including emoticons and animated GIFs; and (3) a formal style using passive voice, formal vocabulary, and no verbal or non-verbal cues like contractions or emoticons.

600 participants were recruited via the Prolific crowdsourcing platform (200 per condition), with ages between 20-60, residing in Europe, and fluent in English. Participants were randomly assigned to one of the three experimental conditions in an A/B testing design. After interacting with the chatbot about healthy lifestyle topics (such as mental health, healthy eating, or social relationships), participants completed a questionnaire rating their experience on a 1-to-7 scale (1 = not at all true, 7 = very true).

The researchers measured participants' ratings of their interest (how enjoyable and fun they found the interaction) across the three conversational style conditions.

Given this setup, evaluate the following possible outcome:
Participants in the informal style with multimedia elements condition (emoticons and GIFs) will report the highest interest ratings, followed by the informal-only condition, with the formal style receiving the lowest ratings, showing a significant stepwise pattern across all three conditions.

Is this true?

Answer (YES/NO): NO